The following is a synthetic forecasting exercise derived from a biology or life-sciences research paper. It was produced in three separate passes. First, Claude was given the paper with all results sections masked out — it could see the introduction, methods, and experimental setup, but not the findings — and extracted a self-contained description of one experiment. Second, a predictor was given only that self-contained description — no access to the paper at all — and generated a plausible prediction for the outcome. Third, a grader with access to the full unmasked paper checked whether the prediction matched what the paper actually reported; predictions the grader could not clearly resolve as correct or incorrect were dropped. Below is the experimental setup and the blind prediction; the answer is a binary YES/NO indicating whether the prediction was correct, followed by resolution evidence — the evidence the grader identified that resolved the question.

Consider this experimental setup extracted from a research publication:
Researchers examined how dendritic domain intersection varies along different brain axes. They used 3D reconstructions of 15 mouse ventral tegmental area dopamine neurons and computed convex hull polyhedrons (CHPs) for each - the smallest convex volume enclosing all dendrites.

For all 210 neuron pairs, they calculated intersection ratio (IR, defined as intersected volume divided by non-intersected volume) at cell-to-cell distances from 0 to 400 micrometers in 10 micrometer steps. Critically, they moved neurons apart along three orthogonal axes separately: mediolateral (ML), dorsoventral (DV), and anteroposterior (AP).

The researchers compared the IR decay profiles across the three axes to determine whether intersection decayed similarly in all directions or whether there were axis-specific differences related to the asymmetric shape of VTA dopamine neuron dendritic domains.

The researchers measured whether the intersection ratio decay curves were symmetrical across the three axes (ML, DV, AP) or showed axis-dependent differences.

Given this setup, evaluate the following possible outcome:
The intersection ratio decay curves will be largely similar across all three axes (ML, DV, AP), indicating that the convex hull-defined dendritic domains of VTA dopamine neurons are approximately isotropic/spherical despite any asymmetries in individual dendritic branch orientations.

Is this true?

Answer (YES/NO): NO